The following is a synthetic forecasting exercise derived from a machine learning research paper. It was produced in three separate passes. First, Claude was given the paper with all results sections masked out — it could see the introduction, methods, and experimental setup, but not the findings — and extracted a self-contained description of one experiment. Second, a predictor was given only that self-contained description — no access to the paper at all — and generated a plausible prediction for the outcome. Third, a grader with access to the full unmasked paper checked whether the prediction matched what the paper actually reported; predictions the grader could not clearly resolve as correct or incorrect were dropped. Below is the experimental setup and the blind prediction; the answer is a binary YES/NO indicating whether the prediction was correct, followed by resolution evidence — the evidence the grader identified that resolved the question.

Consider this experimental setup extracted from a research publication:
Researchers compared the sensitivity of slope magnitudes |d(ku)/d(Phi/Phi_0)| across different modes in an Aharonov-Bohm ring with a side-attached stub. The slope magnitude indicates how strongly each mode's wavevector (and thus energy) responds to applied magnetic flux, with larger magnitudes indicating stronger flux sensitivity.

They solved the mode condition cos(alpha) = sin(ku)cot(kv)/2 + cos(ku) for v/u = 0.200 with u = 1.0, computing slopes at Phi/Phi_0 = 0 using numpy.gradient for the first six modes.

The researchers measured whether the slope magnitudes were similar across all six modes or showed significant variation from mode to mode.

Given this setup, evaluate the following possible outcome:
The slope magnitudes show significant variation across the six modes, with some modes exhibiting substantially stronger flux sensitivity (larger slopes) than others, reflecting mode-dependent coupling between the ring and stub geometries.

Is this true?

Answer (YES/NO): YES